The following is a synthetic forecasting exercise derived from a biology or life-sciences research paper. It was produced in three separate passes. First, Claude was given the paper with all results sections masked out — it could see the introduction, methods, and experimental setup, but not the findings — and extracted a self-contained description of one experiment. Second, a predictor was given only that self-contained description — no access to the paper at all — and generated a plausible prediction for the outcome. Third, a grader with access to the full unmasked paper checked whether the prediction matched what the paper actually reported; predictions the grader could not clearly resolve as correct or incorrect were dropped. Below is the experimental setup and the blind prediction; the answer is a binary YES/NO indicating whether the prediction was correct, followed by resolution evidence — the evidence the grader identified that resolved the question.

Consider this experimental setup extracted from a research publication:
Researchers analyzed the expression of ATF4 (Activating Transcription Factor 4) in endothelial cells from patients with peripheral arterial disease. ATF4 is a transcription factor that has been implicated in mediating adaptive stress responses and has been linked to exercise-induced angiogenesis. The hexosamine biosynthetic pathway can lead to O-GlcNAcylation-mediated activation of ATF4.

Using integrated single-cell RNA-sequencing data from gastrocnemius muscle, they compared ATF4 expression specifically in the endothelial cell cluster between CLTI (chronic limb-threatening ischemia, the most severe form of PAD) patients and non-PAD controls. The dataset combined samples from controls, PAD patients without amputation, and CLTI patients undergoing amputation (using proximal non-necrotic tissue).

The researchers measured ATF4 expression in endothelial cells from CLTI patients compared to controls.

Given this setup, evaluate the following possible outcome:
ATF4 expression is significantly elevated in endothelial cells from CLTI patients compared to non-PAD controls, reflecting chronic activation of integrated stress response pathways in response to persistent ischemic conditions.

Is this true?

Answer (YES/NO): NO